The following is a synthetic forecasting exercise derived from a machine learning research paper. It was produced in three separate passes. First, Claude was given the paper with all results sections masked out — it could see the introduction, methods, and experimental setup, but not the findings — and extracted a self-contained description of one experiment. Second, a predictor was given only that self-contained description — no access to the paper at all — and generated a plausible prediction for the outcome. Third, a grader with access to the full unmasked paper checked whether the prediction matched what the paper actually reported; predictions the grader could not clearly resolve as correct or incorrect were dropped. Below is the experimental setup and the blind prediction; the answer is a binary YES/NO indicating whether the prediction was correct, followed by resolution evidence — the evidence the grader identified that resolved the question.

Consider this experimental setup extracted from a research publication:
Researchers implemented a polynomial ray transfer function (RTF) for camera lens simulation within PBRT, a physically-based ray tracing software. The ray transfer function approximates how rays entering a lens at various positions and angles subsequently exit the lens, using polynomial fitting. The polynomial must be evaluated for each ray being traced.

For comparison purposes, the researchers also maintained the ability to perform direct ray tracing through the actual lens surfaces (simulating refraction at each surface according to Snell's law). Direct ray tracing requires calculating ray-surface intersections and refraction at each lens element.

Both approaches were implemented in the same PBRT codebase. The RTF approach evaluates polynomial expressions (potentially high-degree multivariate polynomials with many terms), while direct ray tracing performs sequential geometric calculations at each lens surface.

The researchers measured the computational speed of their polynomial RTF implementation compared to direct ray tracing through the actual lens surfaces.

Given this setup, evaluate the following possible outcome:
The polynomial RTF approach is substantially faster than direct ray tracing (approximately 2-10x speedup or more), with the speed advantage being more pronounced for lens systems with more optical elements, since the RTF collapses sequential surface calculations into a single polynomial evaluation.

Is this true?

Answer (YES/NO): NO